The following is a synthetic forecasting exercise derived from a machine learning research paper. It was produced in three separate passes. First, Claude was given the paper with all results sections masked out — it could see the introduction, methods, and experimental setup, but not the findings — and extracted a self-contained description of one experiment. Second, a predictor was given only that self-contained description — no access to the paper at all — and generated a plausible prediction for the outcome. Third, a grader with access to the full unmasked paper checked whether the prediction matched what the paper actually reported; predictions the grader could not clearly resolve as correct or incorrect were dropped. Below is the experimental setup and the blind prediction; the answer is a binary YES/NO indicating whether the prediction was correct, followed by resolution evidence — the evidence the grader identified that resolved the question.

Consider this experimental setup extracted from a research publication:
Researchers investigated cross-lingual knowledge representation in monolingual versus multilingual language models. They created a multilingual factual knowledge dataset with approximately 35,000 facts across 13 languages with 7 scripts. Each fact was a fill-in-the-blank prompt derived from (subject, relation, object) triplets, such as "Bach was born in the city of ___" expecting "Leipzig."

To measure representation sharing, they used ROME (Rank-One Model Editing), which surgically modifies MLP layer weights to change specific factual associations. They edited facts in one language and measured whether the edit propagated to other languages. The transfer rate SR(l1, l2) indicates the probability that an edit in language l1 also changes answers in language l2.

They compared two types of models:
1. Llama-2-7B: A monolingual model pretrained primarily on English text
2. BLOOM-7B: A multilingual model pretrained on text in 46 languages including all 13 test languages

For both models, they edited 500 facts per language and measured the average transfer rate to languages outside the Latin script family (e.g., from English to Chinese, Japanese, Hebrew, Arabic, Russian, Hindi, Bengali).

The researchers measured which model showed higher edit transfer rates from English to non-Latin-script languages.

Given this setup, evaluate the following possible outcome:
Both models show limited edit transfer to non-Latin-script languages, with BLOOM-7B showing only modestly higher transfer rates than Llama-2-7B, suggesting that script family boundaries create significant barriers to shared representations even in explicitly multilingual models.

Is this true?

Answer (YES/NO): YES